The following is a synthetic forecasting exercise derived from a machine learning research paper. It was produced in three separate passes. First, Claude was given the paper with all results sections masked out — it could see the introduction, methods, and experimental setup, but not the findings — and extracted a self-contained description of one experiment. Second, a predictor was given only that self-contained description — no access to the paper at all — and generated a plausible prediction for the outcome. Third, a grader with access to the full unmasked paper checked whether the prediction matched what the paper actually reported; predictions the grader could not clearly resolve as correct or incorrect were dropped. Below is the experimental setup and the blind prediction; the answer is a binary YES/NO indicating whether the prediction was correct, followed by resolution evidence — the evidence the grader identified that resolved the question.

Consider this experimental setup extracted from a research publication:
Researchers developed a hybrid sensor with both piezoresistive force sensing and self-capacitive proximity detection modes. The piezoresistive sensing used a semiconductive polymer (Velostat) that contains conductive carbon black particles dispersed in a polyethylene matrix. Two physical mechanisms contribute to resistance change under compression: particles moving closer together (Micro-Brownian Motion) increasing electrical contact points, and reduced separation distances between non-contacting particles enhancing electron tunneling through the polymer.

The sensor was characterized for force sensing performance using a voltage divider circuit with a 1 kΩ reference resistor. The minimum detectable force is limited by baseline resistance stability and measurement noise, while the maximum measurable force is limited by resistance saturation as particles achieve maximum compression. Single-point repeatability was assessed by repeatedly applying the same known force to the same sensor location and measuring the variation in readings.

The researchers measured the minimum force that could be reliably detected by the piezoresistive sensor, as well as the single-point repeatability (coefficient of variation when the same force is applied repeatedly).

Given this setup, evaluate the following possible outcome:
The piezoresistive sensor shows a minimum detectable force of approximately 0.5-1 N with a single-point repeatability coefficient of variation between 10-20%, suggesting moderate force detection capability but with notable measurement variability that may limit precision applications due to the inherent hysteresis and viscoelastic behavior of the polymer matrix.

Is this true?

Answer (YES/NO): YES